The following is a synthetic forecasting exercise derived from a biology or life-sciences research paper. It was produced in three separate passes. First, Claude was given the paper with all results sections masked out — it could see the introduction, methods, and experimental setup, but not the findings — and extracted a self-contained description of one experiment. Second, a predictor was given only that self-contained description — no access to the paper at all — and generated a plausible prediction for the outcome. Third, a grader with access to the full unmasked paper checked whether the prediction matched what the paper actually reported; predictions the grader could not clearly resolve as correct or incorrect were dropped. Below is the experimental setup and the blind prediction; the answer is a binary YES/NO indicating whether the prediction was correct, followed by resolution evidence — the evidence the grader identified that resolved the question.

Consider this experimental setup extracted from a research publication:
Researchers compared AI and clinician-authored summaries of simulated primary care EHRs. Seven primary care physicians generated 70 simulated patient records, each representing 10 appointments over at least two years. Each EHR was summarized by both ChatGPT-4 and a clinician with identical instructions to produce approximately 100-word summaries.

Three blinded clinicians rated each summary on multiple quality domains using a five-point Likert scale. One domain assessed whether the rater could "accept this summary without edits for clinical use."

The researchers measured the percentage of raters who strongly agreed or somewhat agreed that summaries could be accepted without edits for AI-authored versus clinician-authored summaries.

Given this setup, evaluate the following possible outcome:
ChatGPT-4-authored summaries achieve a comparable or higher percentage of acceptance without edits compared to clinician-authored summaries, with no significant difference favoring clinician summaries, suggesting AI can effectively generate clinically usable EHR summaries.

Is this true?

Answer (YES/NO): YES